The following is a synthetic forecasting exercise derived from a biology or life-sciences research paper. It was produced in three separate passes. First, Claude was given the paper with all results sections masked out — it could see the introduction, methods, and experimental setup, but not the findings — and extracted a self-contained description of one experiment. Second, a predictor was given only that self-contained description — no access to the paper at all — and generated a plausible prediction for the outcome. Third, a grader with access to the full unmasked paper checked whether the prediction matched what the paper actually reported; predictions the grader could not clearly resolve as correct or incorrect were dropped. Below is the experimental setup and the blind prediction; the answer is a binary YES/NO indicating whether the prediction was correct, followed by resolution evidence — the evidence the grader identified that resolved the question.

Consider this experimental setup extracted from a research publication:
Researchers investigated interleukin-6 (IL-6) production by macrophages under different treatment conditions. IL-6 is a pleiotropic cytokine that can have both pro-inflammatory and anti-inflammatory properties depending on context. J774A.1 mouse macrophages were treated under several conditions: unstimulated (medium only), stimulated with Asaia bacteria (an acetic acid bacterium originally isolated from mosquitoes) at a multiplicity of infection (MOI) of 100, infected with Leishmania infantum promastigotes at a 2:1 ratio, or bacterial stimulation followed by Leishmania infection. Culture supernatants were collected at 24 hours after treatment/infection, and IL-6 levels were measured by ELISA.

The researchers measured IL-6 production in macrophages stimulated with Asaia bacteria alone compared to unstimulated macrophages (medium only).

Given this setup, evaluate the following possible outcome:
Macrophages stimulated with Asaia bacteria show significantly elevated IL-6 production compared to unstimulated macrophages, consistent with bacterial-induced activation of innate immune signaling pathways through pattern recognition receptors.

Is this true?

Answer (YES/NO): YES